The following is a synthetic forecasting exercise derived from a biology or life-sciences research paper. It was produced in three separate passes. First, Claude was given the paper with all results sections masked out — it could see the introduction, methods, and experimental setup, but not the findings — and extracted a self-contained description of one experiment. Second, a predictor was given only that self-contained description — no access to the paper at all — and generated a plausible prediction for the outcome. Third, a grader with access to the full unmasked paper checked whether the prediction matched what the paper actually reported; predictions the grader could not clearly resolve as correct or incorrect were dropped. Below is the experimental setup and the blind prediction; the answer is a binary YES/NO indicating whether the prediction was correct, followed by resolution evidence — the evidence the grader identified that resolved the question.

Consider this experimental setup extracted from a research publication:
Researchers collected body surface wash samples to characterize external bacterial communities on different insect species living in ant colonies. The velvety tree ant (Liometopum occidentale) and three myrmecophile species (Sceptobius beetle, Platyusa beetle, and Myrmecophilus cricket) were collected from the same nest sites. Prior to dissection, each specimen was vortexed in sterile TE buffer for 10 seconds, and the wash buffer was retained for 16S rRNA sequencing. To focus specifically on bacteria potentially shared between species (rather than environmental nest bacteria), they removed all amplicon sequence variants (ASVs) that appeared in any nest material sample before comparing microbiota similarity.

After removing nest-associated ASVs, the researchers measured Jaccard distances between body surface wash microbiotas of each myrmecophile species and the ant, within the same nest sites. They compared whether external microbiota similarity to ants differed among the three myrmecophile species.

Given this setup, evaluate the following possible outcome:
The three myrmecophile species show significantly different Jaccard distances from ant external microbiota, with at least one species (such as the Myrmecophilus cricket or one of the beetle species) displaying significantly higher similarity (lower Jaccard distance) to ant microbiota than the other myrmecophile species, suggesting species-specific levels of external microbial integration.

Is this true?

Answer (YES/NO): YES